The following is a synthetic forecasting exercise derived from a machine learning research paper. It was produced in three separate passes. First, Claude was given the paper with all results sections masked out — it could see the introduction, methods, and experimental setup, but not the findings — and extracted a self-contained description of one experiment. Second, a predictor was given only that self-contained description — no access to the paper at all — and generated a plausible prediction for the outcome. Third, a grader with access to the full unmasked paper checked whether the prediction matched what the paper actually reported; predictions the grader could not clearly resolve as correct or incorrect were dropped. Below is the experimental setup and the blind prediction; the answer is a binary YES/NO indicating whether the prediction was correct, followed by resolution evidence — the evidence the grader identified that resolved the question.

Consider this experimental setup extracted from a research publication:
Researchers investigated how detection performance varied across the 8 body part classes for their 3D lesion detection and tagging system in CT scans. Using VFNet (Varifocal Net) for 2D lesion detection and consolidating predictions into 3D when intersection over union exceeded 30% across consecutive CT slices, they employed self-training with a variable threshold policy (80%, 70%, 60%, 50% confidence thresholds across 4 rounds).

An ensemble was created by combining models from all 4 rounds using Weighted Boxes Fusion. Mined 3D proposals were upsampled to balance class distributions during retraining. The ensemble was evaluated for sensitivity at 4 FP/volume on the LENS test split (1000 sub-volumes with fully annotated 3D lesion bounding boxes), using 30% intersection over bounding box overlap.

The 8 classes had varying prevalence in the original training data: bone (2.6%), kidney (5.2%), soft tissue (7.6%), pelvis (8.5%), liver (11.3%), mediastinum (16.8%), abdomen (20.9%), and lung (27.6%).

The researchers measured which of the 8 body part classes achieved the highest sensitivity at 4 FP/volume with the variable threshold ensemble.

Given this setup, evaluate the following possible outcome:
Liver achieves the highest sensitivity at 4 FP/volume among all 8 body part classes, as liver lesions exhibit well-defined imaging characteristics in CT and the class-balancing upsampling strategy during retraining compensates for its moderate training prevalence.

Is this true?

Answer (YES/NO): NO